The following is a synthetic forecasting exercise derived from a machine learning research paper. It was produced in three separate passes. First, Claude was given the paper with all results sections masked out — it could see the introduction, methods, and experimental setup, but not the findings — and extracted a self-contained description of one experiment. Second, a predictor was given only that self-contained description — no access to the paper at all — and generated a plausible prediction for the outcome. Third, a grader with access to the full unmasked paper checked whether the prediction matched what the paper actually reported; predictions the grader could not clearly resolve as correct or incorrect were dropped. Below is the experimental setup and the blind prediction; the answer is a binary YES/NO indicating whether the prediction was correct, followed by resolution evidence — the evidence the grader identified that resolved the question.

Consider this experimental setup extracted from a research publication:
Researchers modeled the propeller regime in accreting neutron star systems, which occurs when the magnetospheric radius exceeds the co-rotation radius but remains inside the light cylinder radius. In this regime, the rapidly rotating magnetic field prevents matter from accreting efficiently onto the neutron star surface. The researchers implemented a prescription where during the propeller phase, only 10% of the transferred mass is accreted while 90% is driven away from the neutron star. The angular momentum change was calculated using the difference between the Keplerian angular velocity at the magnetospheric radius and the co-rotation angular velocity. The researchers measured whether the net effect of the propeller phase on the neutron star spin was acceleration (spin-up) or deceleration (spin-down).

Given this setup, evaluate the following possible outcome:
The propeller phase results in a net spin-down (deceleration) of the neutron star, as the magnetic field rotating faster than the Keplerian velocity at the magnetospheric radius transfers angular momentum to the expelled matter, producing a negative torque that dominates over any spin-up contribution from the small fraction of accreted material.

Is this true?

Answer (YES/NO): YES